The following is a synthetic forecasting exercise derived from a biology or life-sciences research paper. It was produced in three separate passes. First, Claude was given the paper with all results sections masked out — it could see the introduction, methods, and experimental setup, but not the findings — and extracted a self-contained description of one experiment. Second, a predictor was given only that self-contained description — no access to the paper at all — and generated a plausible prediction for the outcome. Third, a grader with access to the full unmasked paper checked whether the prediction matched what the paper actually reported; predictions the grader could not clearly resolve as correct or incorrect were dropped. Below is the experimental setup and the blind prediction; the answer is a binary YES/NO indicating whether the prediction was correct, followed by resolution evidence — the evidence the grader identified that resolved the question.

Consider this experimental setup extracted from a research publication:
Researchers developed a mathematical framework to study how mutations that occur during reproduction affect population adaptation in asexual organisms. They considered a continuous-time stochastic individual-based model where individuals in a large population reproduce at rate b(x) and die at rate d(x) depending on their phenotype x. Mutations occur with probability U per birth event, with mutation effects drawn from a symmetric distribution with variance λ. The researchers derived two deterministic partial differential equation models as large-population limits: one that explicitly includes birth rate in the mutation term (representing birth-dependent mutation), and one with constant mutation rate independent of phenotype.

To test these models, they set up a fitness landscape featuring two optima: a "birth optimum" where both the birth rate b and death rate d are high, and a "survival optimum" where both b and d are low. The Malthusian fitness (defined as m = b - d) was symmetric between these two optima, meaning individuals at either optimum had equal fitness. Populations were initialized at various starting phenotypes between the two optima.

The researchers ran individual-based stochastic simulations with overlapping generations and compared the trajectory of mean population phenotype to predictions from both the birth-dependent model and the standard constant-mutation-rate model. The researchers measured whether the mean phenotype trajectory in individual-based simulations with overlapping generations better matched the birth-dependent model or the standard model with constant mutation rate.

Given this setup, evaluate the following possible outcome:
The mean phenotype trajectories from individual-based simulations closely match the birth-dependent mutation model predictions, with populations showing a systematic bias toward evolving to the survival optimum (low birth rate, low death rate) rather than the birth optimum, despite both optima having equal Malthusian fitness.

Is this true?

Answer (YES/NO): YES